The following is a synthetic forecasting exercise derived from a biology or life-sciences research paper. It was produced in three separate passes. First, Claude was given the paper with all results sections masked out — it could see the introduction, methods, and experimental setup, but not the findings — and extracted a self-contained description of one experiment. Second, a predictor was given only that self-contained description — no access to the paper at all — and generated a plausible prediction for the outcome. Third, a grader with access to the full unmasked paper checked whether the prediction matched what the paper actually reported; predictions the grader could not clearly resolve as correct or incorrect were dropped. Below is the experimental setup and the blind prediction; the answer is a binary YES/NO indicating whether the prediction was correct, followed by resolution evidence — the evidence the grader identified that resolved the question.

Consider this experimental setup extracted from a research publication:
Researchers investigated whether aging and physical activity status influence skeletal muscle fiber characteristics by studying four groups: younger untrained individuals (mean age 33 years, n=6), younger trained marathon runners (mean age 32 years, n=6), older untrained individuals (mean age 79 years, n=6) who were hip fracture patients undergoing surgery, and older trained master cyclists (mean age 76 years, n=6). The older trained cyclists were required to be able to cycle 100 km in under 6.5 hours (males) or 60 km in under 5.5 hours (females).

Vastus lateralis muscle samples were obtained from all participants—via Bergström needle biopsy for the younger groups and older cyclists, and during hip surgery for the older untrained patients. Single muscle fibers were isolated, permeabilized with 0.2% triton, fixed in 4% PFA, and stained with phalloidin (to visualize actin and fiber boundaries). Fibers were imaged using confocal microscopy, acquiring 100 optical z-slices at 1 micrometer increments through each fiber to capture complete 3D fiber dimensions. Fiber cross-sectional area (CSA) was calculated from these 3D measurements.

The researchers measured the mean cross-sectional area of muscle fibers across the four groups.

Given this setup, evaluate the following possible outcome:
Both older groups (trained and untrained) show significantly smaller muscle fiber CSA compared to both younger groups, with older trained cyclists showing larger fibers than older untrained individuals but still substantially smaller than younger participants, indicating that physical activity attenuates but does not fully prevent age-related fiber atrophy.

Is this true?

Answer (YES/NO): NO